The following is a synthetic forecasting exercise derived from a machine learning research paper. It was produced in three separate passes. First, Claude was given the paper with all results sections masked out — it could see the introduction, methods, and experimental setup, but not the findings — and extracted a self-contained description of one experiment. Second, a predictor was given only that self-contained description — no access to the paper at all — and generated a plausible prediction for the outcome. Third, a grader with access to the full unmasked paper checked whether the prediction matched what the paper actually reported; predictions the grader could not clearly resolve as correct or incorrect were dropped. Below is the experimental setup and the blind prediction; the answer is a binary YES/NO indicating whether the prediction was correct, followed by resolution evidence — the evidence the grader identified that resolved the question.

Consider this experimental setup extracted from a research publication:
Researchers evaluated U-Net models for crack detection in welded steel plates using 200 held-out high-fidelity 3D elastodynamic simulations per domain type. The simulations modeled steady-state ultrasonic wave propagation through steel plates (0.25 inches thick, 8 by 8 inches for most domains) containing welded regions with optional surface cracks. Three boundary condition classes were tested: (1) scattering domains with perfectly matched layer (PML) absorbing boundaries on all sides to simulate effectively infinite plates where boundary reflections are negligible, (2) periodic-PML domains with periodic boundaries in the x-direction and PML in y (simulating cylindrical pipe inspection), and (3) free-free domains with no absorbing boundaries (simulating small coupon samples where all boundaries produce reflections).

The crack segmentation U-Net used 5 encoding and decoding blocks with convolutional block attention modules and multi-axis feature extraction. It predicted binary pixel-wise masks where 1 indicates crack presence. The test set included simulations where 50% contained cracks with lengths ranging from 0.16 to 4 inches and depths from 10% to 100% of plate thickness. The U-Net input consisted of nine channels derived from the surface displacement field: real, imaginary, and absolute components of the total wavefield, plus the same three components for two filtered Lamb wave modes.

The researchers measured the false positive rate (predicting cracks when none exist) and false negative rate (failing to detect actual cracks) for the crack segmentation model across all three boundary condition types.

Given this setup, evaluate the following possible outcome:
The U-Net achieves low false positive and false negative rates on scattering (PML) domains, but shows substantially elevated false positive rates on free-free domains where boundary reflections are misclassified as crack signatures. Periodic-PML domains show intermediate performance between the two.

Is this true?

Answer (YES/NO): NO